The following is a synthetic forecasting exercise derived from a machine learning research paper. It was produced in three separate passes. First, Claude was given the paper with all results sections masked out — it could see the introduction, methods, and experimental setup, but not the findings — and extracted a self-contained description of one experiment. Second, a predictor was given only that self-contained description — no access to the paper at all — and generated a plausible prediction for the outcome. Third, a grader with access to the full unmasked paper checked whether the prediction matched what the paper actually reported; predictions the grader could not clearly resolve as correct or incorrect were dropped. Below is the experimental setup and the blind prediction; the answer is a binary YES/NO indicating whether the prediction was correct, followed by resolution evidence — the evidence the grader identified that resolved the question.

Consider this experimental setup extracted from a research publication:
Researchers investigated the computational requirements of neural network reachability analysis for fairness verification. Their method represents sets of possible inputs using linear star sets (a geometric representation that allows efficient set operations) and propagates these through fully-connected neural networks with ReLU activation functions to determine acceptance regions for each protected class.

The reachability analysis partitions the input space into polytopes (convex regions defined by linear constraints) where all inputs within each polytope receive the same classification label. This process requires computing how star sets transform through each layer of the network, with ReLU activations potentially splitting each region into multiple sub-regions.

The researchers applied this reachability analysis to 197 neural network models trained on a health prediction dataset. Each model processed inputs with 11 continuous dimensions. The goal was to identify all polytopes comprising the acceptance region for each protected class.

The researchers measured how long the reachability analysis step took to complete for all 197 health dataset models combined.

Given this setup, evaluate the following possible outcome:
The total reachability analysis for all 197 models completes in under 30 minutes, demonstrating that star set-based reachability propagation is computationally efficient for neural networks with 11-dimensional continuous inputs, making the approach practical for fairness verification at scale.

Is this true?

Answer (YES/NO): NO